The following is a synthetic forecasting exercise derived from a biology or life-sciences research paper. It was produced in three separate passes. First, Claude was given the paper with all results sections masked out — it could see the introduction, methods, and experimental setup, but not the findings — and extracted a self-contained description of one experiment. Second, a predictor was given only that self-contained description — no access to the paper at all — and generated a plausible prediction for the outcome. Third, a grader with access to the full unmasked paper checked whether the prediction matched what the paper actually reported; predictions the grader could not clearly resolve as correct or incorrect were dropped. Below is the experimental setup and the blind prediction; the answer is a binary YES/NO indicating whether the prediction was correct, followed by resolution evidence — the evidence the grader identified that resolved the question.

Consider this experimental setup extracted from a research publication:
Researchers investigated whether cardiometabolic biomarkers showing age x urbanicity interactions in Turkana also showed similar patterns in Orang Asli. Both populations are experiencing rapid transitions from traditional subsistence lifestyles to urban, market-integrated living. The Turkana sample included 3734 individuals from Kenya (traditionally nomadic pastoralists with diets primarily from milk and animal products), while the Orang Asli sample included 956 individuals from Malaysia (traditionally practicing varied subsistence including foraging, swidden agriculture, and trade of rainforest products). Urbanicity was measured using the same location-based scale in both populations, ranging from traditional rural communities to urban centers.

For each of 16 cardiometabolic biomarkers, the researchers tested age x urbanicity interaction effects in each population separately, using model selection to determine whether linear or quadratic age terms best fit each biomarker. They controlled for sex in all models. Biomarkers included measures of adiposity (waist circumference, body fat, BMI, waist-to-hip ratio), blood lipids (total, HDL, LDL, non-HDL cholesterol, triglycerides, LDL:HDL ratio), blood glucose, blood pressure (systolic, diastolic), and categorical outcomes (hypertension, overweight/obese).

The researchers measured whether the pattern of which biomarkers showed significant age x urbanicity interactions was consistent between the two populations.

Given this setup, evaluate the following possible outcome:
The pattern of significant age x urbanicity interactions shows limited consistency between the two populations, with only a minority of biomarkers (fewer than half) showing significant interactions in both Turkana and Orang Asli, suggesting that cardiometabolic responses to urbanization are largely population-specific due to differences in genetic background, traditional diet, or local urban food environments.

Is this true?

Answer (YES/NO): NO